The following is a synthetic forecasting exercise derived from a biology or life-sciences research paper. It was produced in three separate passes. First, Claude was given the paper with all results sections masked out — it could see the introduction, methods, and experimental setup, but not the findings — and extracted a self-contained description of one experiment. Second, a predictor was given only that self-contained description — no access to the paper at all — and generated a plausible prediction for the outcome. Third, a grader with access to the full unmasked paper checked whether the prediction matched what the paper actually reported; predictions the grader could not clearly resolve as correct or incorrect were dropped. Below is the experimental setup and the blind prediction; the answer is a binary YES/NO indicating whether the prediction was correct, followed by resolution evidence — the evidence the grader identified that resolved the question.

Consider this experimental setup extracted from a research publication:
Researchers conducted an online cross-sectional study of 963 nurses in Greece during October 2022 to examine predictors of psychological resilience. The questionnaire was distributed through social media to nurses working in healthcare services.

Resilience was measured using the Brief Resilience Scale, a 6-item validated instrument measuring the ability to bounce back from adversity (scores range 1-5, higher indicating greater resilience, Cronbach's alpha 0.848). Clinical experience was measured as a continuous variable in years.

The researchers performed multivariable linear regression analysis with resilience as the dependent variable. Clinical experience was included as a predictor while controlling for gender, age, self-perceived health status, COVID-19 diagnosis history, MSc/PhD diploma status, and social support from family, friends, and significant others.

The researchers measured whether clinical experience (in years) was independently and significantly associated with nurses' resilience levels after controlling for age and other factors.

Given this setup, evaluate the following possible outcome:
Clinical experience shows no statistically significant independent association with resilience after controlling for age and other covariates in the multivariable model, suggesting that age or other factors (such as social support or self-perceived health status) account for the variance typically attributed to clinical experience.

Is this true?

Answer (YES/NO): YES